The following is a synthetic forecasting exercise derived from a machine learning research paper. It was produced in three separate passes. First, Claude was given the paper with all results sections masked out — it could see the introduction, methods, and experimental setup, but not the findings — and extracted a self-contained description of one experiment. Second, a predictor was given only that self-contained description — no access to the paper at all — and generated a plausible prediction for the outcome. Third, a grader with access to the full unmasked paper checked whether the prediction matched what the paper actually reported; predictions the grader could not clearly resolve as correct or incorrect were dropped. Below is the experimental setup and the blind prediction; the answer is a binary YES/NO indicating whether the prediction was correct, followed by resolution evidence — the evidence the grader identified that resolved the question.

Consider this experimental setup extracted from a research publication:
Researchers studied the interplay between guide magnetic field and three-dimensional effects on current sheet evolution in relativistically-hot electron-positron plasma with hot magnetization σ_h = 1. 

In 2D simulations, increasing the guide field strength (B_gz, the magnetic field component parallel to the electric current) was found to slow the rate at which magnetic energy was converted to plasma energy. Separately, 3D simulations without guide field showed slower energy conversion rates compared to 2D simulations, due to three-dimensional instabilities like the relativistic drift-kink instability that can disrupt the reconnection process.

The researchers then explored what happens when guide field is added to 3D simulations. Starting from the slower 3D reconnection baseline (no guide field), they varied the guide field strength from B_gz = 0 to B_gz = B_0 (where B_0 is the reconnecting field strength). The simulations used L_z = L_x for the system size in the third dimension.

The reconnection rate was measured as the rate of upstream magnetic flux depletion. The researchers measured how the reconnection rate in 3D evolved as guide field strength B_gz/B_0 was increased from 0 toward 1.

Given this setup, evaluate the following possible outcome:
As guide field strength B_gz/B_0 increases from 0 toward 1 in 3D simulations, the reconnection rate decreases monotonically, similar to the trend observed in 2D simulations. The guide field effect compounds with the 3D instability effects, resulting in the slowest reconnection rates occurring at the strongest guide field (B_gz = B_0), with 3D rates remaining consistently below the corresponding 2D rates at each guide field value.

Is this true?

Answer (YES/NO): NO